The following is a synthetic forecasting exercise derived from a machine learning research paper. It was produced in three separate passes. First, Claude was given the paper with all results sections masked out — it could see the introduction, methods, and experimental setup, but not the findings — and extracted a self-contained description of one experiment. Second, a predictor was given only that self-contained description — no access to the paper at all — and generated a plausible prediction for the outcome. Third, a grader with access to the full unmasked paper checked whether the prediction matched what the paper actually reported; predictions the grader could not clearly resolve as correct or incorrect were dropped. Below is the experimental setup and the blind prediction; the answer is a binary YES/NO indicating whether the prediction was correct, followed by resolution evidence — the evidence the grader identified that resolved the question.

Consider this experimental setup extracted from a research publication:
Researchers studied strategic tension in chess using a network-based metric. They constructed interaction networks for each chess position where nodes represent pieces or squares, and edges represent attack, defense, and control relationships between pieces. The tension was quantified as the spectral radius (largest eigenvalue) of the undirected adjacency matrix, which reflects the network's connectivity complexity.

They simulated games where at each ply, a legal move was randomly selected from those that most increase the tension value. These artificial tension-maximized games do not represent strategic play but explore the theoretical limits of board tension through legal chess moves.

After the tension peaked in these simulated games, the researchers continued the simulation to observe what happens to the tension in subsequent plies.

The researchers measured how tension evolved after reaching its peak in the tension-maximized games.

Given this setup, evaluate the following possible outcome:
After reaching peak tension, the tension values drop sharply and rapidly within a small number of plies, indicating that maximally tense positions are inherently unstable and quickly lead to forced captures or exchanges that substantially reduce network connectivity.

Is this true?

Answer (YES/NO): NO